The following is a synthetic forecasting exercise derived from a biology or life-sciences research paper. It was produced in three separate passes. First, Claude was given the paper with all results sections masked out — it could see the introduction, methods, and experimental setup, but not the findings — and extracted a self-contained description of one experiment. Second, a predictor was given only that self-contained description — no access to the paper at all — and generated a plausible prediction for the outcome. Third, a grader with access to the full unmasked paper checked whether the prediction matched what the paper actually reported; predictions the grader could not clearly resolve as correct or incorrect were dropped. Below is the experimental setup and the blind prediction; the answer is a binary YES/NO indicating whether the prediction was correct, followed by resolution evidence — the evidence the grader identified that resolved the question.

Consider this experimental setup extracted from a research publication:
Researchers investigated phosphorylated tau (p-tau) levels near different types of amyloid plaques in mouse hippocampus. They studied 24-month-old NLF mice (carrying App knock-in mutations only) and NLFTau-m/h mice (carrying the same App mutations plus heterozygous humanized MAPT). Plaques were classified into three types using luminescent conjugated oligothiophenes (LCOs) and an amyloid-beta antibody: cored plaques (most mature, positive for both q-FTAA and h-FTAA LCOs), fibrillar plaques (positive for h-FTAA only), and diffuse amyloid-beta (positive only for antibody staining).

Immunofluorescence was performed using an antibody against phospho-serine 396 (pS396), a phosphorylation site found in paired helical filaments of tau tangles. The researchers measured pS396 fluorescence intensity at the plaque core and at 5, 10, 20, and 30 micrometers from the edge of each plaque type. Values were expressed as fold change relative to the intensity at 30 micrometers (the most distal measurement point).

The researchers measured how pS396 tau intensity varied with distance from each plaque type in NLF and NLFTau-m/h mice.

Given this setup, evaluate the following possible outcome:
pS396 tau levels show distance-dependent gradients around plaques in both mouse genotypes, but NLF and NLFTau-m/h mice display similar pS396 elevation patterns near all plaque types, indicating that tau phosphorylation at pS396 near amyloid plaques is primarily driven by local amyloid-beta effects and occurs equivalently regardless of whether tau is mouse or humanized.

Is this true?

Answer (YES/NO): NO